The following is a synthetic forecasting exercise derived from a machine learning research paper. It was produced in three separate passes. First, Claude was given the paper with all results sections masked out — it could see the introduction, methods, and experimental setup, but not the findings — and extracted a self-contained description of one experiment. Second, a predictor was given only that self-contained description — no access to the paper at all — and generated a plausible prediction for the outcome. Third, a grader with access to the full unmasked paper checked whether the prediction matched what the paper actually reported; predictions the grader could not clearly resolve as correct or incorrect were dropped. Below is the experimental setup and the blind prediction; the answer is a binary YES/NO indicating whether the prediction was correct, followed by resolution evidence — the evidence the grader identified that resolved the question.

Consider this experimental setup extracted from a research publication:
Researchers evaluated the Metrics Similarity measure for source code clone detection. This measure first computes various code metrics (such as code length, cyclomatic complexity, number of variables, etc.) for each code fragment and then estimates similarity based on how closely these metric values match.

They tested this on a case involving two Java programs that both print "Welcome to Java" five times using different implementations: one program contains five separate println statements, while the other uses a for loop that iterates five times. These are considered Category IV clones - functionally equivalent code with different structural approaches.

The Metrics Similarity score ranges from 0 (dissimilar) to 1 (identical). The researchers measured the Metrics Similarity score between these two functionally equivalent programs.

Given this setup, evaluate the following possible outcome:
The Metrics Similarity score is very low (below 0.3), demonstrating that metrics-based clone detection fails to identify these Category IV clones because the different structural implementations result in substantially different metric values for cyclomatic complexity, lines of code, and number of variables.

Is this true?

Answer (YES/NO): NO